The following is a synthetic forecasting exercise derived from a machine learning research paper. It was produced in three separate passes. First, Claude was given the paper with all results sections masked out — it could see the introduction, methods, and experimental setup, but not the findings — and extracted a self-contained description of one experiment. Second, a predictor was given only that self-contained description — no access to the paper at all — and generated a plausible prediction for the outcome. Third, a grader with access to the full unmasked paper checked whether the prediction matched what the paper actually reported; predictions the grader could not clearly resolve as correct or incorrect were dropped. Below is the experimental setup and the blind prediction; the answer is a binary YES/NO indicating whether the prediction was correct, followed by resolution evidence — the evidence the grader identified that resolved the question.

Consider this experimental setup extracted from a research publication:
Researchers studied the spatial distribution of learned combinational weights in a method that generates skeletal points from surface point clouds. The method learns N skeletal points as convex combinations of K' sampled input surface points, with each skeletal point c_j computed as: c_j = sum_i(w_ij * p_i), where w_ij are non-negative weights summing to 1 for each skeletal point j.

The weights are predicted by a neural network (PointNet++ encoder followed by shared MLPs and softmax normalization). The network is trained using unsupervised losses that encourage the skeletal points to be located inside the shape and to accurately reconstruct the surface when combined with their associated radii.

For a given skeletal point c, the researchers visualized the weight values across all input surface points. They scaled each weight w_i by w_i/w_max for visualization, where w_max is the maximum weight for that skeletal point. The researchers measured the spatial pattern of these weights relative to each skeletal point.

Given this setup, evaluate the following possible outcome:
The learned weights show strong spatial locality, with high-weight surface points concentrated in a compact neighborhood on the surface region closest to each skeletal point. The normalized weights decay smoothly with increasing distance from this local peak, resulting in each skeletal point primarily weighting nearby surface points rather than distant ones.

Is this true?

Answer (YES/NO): YES